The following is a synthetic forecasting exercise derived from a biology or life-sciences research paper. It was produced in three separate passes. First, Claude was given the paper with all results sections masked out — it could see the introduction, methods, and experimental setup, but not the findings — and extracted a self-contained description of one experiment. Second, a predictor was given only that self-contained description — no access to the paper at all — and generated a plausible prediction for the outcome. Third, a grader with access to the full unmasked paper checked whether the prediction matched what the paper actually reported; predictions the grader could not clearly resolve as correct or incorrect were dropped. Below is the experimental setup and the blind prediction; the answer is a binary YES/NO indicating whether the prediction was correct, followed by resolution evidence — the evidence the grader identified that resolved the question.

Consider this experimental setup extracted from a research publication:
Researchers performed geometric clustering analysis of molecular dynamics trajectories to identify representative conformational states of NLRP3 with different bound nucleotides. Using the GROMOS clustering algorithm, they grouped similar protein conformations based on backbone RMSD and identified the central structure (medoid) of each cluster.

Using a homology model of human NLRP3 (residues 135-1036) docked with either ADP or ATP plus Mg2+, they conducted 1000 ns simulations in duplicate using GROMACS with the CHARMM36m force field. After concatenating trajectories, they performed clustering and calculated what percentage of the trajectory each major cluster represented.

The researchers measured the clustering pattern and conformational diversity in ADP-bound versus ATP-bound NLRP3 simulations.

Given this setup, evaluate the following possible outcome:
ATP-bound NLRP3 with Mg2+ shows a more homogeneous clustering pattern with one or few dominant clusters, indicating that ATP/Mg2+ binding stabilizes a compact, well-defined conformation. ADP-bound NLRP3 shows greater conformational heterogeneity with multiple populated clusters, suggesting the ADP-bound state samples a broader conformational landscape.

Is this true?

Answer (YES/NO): NO